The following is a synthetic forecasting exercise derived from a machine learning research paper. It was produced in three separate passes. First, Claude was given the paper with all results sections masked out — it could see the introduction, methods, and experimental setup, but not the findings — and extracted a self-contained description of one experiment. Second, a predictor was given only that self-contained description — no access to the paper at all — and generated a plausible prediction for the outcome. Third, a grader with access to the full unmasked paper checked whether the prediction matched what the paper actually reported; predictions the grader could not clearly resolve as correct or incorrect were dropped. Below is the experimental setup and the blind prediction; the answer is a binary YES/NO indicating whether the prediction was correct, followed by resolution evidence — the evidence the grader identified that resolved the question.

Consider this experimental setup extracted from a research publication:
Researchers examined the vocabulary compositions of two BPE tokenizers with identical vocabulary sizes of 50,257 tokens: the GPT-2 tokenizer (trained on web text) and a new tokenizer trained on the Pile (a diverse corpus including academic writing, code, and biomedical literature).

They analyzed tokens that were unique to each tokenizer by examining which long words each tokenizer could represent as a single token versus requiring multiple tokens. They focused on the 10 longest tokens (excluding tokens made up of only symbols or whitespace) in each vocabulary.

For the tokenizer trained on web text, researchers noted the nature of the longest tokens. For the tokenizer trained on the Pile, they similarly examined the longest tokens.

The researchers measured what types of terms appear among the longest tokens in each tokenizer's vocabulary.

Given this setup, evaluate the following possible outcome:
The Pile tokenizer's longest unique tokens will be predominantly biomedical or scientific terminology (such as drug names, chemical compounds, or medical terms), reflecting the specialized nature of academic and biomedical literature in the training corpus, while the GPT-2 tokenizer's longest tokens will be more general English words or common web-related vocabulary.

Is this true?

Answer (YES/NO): NO